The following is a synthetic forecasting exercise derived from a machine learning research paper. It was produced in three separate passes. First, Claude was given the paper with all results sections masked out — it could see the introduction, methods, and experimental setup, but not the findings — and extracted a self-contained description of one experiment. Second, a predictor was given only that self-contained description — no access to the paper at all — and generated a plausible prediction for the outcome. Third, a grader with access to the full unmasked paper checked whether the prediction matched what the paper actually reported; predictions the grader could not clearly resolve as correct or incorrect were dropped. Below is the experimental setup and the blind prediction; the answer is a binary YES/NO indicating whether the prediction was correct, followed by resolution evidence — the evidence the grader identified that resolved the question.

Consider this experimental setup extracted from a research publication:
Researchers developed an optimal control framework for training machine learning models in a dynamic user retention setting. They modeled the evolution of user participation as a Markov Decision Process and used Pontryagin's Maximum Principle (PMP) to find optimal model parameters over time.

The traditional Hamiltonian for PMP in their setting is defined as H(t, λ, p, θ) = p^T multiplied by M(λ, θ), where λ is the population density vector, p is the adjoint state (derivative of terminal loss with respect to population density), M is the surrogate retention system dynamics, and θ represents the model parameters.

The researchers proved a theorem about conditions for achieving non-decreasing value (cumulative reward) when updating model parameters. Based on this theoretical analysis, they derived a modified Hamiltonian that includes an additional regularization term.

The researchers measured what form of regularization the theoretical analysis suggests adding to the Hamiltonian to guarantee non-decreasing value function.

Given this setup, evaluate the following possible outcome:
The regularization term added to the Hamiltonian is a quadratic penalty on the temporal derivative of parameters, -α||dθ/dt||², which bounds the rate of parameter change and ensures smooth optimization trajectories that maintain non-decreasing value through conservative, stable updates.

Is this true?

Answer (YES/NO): NO